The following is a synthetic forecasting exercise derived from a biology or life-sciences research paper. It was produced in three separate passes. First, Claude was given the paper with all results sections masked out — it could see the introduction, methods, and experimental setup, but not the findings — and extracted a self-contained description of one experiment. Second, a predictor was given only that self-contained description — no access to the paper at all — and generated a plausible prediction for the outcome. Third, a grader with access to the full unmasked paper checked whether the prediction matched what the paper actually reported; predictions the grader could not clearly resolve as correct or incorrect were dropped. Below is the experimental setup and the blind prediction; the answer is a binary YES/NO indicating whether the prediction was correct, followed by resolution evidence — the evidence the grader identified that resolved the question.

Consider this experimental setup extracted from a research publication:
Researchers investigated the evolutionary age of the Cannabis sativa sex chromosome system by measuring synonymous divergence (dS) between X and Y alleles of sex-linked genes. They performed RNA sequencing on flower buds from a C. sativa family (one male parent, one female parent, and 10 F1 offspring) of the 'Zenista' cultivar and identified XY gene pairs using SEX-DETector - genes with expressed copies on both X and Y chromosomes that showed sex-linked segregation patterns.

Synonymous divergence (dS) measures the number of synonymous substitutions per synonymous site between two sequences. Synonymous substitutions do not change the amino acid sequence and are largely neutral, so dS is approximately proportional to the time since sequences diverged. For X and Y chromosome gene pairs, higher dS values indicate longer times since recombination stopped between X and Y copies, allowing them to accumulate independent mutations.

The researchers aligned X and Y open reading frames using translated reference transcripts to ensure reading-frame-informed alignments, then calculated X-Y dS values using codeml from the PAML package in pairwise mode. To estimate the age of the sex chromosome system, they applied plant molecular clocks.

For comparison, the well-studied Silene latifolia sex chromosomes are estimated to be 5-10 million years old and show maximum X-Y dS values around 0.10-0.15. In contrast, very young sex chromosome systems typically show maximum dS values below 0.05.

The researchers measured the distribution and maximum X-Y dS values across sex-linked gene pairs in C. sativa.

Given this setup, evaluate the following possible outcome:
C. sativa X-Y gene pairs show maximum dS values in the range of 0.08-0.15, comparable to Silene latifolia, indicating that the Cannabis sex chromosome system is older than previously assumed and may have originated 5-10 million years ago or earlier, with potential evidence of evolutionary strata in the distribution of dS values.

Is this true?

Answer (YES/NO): NO